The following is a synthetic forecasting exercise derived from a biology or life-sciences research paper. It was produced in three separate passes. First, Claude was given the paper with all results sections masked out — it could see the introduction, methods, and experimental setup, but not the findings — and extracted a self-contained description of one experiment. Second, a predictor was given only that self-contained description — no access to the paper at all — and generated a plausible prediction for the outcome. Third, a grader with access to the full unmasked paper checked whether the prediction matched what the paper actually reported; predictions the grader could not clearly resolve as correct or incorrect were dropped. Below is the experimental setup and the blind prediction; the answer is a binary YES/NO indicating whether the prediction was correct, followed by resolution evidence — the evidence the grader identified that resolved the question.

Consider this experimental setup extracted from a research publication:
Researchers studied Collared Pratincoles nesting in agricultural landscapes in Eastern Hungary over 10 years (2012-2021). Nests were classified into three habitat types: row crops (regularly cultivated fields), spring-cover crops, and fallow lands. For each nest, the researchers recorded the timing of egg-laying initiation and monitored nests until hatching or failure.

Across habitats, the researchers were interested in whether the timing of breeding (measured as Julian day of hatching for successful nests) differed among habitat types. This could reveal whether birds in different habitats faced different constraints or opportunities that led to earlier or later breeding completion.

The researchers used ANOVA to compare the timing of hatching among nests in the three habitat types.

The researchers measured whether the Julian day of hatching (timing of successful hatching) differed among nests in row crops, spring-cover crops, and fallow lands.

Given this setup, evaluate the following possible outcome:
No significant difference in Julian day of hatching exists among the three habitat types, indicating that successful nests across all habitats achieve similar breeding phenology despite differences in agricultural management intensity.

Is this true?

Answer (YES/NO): NO